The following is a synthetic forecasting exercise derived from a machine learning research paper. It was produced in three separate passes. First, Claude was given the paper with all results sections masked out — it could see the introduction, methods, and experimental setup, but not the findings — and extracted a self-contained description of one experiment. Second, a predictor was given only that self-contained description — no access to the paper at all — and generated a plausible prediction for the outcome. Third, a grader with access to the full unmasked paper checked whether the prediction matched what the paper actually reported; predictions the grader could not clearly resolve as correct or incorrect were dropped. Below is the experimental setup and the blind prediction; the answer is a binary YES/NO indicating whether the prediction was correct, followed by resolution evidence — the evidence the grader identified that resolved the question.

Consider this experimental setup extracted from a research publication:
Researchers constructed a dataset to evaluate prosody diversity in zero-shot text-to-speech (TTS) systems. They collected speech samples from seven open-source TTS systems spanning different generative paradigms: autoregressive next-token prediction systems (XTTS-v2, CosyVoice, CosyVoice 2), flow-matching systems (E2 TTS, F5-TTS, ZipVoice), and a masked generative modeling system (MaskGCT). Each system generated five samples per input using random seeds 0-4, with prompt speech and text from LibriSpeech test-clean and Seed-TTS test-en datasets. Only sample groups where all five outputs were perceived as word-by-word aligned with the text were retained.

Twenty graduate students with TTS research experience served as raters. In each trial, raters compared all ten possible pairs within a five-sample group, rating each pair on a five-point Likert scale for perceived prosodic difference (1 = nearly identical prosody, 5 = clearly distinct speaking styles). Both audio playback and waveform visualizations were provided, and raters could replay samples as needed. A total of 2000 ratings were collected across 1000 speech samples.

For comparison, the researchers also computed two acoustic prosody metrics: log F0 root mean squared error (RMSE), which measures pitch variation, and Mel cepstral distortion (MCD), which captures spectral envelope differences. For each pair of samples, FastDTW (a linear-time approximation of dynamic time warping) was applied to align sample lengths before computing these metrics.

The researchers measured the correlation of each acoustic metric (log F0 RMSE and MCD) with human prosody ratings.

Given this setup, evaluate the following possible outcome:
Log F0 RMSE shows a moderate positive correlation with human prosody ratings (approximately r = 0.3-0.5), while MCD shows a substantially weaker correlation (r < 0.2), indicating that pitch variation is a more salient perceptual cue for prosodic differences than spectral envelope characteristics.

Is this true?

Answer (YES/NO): NO